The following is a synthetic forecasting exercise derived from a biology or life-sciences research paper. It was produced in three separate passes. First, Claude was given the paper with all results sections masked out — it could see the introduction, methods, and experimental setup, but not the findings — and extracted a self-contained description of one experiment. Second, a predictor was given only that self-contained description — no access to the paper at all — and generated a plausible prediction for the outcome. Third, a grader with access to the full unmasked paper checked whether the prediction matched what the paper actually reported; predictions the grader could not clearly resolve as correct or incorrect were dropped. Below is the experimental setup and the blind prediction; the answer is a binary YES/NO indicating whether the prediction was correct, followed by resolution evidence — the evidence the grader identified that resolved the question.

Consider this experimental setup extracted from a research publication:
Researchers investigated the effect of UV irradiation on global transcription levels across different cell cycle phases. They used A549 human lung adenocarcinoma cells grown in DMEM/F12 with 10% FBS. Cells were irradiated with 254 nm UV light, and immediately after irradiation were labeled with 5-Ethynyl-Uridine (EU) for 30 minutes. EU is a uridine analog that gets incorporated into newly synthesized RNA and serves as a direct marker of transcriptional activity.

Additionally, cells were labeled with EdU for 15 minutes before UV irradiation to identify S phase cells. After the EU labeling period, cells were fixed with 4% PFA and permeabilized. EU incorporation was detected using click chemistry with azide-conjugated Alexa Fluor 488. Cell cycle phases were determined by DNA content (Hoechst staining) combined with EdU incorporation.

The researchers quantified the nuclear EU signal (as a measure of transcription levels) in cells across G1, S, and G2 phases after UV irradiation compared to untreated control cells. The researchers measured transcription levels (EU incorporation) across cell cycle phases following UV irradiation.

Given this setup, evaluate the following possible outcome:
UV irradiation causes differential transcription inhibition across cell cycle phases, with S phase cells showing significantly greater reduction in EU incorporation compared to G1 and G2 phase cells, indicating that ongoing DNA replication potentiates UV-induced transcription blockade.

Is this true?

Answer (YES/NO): NO